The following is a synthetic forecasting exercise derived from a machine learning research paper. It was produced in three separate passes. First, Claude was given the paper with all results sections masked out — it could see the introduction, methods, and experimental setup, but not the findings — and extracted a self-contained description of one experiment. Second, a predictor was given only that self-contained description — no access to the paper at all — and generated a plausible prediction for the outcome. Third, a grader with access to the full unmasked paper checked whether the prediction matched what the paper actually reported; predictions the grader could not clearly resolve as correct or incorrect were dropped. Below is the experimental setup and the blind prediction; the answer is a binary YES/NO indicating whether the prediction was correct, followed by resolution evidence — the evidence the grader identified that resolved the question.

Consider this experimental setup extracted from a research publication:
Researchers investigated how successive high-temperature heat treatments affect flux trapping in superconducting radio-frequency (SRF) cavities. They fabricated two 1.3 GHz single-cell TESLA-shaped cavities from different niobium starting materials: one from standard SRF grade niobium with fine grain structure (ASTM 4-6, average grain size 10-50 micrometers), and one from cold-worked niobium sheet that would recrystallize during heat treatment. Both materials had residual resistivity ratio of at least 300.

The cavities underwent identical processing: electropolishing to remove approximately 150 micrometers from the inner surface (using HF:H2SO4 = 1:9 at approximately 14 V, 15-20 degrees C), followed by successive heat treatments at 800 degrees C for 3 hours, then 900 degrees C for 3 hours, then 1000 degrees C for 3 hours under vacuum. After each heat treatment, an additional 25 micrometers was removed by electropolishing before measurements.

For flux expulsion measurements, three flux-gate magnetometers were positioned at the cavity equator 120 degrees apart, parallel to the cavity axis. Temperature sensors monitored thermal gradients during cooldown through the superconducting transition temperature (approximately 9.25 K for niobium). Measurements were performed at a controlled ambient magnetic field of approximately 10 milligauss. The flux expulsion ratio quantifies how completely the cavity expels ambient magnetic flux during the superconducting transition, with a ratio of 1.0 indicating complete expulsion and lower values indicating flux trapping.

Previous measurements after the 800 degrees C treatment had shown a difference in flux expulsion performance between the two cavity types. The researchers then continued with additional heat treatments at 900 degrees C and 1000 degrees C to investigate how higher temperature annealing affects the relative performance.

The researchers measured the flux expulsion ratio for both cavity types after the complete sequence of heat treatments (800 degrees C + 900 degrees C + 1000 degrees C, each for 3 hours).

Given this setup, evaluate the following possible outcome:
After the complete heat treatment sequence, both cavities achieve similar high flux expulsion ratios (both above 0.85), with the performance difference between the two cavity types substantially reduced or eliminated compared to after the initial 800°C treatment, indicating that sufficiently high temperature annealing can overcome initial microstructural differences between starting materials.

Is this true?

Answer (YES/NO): YES